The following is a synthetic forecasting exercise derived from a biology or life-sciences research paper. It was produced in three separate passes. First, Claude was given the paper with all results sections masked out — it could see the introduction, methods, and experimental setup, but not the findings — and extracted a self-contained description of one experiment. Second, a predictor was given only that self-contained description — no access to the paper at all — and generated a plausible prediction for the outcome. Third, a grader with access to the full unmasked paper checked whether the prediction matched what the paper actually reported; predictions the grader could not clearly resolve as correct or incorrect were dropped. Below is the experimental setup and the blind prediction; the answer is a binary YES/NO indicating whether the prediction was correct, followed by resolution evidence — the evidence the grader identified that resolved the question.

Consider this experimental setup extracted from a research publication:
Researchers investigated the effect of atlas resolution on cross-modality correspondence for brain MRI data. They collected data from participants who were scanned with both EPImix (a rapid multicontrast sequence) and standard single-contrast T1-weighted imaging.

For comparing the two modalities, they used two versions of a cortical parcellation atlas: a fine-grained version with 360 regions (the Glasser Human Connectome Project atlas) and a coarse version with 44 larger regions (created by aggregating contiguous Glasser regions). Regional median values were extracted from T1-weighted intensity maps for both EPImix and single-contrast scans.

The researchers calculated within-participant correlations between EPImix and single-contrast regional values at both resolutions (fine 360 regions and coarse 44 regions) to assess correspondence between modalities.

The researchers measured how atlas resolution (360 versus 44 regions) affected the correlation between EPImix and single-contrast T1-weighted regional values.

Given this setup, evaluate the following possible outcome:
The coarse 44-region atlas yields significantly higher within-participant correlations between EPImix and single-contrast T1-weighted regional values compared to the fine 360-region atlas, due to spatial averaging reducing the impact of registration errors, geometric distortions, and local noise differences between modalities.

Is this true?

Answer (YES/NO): NO